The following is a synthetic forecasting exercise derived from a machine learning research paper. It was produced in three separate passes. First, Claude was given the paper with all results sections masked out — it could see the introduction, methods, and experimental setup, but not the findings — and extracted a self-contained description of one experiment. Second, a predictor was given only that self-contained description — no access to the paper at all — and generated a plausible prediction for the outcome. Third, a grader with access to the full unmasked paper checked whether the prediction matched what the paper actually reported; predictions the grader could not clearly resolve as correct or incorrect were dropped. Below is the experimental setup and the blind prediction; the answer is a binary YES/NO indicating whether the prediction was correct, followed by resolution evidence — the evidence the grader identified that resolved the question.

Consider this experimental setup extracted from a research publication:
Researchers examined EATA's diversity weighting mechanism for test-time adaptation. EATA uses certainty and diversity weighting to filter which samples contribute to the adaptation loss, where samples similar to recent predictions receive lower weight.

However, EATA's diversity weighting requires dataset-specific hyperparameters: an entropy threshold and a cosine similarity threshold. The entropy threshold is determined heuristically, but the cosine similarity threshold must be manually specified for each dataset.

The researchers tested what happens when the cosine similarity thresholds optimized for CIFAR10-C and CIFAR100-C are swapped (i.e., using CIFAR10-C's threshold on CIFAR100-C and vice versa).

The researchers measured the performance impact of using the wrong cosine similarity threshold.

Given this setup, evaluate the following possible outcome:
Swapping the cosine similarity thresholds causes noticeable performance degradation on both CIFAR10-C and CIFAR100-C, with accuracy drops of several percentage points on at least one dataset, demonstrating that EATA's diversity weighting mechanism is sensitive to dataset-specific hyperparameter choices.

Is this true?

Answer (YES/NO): YES